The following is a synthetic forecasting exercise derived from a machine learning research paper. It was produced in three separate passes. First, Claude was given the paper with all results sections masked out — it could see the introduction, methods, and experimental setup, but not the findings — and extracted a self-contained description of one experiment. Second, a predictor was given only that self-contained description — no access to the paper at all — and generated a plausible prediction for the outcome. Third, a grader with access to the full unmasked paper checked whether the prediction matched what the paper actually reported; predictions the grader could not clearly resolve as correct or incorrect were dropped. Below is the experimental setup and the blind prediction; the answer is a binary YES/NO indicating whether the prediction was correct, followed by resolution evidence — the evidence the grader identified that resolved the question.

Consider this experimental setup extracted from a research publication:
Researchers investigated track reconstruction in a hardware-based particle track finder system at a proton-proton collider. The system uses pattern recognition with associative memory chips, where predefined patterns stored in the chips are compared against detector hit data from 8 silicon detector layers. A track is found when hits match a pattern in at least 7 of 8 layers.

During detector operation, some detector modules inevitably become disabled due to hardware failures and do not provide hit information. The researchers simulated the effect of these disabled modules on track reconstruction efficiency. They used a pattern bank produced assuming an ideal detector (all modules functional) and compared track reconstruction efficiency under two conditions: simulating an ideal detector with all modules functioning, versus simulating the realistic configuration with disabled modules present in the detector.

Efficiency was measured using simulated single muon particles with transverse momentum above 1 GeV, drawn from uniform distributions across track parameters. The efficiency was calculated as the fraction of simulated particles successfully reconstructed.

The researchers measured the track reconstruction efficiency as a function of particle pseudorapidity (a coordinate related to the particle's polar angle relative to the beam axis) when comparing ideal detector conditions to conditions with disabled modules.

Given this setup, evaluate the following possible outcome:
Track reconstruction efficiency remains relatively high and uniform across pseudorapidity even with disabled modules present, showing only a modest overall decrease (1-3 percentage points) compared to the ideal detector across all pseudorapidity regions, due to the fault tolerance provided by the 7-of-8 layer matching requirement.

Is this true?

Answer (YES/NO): NO